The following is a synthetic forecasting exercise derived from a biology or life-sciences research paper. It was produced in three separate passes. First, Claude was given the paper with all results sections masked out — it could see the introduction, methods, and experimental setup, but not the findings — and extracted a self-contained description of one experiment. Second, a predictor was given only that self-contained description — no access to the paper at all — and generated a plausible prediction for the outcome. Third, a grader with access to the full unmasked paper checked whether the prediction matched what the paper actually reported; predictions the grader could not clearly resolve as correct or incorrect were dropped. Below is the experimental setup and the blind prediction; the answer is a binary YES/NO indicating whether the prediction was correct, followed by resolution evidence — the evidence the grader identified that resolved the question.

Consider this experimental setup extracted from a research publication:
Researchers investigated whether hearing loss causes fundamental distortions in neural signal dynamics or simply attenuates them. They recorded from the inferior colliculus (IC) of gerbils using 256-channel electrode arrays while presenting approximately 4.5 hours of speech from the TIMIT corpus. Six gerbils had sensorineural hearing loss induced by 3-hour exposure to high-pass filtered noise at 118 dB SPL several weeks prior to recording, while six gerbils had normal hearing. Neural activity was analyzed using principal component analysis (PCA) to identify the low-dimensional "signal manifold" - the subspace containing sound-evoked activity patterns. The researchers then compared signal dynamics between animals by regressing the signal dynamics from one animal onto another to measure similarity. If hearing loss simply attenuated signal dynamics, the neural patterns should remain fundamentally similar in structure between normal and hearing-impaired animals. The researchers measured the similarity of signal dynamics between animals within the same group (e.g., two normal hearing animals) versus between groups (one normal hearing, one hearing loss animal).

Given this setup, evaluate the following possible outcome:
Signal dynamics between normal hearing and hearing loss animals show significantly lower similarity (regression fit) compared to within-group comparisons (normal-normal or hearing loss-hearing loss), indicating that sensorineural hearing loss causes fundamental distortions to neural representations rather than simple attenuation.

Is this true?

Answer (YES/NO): YES